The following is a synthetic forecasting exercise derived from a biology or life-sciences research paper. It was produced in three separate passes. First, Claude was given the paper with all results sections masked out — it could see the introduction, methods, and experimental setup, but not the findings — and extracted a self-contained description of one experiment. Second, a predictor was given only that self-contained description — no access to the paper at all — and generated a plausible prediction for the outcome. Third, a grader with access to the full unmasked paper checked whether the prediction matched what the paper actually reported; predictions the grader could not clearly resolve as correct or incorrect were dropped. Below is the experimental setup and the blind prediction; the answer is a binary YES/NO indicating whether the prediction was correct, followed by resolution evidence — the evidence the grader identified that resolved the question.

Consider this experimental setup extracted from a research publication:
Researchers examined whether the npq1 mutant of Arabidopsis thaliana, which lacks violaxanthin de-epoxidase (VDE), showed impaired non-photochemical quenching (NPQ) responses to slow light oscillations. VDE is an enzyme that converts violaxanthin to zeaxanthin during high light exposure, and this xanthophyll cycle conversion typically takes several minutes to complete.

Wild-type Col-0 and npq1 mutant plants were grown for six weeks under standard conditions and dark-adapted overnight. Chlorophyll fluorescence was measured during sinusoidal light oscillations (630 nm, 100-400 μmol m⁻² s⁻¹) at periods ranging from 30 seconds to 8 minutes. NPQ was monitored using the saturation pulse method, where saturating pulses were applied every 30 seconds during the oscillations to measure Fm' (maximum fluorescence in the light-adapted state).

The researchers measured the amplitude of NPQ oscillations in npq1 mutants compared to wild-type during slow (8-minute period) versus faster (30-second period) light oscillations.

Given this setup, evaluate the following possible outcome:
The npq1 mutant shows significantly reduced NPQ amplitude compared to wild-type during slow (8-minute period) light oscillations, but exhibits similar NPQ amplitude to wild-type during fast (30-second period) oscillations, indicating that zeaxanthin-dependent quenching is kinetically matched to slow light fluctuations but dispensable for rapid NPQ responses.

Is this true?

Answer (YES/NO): YES